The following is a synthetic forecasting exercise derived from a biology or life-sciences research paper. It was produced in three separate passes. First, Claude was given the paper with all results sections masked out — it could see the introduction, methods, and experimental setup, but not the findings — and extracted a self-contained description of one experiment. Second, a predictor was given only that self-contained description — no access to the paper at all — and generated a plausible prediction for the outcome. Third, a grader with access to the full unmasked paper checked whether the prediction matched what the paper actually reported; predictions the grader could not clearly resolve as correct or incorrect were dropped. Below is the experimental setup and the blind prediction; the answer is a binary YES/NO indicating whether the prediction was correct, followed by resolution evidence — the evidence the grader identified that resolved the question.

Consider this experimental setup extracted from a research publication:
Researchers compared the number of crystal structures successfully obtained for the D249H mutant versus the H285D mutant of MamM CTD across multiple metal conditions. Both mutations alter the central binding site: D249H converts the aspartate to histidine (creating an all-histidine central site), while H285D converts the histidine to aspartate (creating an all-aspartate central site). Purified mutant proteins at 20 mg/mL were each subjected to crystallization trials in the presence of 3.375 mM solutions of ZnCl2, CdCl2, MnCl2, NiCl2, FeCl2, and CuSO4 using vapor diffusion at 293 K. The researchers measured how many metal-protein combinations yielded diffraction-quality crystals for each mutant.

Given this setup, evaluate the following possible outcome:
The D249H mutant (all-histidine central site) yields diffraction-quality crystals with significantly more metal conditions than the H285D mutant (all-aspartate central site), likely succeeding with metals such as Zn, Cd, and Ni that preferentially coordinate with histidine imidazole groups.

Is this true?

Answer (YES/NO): NO